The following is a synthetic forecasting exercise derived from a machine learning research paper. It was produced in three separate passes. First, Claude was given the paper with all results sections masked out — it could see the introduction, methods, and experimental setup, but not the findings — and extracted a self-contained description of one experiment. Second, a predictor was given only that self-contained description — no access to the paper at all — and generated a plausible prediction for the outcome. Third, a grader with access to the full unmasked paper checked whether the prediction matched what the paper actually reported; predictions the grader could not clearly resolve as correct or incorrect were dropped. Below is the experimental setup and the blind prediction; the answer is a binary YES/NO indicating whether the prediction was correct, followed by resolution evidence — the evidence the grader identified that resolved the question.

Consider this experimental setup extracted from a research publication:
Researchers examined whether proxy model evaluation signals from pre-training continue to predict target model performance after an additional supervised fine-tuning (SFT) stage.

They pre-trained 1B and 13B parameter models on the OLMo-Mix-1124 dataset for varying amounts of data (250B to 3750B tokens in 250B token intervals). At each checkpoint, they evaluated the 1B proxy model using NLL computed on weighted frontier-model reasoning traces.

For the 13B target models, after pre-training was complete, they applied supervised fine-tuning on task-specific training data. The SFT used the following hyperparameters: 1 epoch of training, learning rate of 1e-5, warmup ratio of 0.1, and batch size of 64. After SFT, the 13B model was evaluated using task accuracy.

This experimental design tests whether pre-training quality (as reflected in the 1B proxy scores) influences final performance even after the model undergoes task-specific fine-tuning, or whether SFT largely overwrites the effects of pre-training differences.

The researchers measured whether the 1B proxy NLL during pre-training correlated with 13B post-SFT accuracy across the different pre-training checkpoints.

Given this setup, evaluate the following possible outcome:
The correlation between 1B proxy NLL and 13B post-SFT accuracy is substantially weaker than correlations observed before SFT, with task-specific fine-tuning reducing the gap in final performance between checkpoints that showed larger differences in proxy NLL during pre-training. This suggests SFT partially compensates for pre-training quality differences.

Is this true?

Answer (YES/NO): NO